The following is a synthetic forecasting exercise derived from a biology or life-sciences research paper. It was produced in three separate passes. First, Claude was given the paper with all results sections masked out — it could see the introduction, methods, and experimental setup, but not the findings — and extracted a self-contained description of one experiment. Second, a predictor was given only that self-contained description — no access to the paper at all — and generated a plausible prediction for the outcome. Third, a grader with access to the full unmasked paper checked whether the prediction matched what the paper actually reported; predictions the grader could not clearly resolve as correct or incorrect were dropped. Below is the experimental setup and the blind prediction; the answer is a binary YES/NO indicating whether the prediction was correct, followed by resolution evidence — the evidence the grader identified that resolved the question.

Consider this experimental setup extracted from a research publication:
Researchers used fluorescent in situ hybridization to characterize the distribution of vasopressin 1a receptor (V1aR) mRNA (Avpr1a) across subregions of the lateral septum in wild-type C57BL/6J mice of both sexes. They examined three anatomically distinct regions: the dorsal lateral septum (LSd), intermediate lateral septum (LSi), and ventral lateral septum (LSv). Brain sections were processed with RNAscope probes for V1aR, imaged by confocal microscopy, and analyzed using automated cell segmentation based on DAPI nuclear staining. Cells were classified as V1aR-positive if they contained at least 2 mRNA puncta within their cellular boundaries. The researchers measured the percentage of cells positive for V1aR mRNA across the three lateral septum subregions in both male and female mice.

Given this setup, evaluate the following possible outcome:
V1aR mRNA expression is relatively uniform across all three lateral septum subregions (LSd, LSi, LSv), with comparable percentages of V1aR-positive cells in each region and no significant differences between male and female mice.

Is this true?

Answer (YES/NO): NO